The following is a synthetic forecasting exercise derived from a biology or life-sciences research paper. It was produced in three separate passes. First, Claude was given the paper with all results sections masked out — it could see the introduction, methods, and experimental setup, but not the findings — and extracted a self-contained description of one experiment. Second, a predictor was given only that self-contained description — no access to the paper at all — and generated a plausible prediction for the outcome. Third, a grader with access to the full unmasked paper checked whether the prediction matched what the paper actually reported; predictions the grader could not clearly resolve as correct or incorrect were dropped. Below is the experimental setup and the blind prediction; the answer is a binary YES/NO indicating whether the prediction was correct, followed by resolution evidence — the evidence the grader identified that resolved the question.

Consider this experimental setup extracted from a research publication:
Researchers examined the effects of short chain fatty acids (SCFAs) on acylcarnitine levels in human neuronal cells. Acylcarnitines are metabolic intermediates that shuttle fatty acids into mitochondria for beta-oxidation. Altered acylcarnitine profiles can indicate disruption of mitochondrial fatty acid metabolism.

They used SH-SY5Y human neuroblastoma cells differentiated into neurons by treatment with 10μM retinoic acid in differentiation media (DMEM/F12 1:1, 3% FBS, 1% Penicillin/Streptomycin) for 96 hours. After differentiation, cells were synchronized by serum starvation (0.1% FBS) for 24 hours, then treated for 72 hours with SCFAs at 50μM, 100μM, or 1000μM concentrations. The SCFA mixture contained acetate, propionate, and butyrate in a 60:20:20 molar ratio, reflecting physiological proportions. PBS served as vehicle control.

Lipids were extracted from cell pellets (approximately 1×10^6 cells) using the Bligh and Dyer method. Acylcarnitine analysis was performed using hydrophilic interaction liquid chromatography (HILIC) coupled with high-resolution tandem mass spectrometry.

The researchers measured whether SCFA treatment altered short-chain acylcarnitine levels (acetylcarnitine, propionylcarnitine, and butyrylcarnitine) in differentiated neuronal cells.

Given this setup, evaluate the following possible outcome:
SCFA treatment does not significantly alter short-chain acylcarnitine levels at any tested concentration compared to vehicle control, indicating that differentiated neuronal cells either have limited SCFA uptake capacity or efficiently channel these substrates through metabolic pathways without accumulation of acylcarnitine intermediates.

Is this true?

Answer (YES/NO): NO